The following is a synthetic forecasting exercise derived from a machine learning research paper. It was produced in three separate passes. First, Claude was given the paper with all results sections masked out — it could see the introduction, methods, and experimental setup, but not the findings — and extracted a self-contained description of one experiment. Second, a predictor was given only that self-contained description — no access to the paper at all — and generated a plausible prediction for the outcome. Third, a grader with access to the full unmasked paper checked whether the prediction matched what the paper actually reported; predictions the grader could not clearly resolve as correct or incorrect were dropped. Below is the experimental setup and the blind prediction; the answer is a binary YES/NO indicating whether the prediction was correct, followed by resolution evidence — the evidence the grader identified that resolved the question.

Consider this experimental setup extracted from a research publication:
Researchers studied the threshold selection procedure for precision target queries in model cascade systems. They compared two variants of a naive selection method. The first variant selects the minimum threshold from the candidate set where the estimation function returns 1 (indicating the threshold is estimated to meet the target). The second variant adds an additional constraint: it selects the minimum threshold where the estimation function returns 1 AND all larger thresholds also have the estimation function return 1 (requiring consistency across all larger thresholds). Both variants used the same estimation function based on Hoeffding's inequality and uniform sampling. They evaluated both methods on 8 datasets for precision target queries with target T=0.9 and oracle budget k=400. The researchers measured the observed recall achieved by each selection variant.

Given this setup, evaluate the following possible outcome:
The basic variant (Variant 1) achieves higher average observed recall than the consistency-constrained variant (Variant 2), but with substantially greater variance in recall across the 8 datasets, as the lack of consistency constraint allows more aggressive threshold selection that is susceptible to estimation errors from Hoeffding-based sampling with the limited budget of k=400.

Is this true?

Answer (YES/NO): NO